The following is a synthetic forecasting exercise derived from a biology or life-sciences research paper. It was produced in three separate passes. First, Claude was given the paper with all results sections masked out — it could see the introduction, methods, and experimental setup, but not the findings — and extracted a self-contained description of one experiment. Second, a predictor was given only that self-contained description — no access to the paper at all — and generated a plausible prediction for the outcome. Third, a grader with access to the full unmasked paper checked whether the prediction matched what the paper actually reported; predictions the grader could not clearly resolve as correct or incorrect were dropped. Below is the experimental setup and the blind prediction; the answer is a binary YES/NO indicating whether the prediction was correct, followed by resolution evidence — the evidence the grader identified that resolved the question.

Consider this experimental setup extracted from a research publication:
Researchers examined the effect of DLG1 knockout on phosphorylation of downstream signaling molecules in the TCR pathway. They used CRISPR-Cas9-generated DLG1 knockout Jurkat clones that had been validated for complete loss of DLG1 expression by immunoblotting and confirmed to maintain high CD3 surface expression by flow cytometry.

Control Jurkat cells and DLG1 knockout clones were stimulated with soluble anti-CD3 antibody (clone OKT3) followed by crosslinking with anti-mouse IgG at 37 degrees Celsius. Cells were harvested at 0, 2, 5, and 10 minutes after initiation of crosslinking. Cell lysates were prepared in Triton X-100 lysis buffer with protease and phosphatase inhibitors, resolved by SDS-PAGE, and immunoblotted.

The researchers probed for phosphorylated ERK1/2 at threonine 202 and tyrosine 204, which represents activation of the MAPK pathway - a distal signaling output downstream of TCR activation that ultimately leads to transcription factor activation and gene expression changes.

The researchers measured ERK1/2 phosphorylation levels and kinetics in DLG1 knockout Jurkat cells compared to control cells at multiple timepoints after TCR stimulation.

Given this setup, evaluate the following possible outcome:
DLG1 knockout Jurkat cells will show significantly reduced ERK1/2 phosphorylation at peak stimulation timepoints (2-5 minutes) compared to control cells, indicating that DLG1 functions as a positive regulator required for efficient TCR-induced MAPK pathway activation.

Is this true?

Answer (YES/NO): YES